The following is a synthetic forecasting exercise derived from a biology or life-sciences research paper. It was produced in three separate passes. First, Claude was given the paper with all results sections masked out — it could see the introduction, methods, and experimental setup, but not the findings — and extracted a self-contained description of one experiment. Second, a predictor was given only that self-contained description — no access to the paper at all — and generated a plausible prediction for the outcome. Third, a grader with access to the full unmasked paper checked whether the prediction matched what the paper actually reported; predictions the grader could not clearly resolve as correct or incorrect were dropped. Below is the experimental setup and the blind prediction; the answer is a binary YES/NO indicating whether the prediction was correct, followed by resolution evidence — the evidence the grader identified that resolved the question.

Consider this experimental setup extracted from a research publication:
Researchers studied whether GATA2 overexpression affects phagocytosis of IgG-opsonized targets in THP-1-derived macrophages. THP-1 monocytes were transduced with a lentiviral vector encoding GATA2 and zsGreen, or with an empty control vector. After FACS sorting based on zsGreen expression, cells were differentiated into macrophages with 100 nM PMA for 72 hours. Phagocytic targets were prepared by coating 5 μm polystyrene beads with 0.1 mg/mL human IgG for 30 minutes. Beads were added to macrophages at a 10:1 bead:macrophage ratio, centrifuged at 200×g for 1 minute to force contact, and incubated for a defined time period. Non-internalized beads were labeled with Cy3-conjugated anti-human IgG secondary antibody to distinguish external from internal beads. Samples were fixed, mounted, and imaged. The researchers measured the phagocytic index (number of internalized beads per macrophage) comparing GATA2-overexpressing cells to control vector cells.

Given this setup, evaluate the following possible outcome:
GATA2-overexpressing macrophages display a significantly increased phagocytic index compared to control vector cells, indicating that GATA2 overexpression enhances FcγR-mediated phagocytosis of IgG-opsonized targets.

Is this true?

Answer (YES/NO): NO